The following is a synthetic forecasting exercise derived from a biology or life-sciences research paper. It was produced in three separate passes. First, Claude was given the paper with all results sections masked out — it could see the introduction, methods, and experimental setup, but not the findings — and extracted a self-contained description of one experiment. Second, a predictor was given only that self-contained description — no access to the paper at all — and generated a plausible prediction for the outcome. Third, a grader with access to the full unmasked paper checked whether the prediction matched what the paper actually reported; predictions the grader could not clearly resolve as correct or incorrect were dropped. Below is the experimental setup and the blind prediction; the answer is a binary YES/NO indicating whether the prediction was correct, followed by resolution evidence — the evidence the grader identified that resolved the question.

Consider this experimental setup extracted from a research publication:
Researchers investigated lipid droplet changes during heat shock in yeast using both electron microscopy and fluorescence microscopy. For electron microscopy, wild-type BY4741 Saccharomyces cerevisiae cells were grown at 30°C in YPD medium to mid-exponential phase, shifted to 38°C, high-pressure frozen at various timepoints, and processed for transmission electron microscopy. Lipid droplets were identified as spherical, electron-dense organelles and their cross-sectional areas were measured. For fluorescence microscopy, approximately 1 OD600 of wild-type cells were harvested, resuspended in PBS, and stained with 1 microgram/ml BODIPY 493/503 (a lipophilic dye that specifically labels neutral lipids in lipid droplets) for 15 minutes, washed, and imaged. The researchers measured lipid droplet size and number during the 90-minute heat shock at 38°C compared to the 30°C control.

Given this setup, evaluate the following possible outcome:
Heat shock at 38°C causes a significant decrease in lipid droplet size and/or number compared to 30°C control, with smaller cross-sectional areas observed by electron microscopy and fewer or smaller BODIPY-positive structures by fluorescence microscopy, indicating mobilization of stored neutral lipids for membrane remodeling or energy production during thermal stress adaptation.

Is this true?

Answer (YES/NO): NO